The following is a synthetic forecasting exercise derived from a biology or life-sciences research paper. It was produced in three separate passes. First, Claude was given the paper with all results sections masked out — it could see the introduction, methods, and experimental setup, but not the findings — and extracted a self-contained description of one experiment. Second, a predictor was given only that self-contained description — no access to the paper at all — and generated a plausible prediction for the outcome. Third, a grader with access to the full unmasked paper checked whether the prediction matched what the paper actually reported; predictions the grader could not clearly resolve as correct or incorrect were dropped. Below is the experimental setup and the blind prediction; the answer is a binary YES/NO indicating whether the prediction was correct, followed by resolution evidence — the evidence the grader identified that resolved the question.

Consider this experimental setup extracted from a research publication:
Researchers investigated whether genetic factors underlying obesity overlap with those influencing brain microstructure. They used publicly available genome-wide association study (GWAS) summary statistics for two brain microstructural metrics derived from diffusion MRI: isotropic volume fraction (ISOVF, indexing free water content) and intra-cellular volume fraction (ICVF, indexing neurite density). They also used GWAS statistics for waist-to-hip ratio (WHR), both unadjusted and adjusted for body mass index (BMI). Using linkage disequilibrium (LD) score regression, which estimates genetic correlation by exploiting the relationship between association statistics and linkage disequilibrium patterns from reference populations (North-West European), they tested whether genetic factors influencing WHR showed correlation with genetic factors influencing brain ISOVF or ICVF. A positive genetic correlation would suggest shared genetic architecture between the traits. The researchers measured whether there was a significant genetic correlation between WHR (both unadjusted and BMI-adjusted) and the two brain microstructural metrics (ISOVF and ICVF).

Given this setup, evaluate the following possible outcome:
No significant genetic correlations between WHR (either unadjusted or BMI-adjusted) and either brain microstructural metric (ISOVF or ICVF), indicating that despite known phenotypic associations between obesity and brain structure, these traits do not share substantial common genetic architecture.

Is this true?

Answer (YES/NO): NO